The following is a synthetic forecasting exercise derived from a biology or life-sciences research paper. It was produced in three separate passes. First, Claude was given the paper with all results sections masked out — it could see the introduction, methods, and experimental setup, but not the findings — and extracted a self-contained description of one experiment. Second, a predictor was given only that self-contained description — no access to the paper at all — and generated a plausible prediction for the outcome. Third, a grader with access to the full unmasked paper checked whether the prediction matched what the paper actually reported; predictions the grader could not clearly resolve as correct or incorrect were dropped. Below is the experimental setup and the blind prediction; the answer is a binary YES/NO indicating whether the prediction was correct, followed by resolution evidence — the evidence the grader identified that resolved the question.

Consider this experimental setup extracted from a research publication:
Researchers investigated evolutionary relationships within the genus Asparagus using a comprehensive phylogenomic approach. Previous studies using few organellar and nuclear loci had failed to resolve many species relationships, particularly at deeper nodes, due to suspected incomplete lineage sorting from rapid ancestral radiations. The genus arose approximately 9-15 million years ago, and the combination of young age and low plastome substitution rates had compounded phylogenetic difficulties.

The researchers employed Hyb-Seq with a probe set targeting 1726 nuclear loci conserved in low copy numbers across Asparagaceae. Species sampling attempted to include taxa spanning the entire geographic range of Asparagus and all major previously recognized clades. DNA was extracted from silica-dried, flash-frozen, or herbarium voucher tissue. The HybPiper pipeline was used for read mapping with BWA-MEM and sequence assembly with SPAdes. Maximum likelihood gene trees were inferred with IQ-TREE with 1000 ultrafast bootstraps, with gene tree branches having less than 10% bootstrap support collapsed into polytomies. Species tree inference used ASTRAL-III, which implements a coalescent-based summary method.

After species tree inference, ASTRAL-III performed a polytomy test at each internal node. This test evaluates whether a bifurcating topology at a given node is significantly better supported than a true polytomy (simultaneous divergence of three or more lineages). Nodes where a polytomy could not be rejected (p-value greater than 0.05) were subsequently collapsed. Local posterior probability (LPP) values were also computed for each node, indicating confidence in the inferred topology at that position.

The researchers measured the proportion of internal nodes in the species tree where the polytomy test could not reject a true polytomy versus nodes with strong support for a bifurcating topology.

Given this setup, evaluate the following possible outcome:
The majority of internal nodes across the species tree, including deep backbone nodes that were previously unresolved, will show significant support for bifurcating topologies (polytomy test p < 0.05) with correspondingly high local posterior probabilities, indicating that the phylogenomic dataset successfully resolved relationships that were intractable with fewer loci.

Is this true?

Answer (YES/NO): NO